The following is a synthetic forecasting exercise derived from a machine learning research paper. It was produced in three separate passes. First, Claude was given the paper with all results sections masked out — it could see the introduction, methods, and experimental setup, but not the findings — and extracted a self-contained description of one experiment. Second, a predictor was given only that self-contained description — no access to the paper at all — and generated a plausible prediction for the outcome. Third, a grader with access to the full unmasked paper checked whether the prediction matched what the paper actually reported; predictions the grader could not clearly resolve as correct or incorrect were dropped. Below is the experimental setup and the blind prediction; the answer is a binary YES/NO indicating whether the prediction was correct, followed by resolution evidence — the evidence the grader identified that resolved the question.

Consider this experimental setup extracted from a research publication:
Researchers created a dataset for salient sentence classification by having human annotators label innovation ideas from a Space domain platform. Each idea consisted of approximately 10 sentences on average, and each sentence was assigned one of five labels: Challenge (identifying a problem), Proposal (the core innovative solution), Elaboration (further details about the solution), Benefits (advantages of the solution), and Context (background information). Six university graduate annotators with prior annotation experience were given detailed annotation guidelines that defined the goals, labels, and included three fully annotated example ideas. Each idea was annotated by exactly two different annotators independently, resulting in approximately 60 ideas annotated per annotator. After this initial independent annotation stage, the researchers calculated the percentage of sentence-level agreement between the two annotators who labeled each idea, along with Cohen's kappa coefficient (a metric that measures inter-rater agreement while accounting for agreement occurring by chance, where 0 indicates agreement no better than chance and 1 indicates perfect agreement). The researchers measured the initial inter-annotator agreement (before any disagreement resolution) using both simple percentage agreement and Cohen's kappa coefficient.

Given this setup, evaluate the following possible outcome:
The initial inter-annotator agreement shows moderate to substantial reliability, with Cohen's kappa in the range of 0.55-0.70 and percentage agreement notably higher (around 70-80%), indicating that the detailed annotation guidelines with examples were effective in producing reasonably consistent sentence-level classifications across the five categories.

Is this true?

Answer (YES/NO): NO